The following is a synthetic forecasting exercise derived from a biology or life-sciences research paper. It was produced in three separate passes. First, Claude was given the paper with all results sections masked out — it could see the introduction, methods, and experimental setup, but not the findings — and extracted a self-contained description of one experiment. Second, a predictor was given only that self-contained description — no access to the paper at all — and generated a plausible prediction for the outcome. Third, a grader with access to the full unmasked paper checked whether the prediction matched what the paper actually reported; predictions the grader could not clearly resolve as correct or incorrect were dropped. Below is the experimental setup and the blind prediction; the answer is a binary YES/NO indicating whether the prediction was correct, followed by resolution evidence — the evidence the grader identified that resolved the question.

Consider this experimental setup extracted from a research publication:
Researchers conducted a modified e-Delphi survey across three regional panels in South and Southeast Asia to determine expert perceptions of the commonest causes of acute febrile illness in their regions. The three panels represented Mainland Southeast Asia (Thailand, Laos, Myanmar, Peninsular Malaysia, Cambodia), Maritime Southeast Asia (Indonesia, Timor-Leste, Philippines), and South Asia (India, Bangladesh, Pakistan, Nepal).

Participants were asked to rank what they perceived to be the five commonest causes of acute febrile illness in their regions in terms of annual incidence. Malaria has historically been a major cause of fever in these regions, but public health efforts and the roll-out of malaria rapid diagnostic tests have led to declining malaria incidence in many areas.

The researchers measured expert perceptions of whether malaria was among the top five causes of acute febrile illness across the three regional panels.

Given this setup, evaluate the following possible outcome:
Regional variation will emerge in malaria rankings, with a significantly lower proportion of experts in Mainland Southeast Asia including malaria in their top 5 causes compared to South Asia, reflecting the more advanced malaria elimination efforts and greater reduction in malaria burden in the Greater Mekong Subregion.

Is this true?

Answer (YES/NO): NO